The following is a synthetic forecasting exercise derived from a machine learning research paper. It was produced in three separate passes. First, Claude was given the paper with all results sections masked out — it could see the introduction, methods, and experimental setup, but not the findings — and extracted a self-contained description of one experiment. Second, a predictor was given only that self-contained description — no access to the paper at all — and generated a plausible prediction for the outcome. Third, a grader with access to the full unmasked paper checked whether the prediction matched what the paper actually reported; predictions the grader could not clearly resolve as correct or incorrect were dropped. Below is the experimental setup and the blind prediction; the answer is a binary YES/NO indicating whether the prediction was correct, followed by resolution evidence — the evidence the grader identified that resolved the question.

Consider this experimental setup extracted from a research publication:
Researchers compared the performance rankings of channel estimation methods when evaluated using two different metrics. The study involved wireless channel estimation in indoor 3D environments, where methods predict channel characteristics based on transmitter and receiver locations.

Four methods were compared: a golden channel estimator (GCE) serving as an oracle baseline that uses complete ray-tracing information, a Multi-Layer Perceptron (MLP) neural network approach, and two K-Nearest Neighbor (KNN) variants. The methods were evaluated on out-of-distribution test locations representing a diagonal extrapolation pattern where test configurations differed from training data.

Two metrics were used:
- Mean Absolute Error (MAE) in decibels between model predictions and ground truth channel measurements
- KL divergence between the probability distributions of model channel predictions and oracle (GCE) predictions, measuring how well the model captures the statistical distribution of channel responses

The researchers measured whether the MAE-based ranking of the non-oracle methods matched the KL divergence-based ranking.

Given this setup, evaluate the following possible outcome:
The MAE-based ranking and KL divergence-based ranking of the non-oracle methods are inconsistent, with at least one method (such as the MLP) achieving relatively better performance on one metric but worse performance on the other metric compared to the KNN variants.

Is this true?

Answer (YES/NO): NO